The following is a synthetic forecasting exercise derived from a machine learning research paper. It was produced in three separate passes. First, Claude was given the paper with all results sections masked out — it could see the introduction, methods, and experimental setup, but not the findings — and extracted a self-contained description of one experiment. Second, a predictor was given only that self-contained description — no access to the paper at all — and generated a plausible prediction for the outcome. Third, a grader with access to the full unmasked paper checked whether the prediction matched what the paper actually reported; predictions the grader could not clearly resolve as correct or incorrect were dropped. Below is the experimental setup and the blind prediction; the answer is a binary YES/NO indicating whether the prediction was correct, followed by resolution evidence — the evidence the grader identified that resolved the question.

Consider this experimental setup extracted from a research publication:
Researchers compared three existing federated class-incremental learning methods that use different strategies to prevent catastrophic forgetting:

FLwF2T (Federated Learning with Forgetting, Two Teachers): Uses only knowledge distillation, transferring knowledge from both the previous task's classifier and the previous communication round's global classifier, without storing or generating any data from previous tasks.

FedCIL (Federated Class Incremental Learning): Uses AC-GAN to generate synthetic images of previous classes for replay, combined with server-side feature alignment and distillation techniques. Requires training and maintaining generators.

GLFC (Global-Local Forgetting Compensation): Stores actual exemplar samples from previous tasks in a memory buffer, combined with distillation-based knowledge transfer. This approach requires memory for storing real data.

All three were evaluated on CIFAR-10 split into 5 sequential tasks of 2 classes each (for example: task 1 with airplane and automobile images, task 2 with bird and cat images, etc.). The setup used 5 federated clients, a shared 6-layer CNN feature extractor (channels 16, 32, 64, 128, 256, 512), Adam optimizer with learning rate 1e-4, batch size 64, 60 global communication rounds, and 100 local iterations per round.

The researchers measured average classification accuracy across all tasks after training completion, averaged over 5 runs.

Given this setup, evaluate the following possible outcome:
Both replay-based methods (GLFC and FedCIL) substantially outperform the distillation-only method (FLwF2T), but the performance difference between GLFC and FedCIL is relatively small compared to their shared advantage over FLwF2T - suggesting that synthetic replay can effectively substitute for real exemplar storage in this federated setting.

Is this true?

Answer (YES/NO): NO